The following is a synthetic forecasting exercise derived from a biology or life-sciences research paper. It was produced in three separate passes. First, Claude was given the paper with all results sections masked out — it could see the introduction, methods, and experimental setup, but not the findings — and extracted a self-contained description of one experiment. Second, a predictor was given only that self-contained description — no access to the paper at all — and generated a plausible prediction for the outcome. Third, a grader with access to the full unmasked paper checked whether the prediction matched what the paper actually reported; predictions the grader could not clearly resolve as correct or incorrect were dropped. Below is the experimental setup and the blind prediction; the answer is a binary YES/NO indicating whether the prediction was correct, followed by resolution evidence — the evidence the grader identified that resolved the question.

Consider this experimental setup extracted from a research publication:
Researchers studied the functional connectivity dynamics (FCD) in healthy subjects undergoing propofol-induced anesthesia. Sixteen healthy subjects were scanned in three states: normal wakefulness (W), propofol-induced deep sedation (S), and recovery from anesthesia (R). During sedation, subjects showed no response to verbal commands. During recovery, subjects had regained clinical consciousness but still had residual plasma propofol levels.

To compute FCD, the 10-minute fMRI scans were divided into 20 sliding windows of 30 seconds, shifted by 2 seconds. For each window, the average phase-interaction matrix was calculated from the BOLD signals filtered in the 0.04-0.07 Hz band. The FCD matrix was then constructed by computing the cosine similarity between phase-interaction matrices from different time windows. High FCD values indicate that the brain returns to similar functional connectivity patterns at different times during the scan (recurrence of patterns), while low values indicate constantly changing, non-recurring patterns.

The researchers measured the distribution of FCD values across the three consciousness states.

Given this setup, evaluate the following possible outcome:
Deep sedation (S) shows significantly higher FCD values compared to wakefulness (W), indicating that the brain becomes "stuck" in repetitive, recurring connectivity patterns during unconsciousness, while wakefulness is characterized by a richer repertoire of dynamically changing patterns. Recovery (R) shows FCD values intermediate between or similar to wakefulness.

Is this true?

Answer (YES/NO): NO